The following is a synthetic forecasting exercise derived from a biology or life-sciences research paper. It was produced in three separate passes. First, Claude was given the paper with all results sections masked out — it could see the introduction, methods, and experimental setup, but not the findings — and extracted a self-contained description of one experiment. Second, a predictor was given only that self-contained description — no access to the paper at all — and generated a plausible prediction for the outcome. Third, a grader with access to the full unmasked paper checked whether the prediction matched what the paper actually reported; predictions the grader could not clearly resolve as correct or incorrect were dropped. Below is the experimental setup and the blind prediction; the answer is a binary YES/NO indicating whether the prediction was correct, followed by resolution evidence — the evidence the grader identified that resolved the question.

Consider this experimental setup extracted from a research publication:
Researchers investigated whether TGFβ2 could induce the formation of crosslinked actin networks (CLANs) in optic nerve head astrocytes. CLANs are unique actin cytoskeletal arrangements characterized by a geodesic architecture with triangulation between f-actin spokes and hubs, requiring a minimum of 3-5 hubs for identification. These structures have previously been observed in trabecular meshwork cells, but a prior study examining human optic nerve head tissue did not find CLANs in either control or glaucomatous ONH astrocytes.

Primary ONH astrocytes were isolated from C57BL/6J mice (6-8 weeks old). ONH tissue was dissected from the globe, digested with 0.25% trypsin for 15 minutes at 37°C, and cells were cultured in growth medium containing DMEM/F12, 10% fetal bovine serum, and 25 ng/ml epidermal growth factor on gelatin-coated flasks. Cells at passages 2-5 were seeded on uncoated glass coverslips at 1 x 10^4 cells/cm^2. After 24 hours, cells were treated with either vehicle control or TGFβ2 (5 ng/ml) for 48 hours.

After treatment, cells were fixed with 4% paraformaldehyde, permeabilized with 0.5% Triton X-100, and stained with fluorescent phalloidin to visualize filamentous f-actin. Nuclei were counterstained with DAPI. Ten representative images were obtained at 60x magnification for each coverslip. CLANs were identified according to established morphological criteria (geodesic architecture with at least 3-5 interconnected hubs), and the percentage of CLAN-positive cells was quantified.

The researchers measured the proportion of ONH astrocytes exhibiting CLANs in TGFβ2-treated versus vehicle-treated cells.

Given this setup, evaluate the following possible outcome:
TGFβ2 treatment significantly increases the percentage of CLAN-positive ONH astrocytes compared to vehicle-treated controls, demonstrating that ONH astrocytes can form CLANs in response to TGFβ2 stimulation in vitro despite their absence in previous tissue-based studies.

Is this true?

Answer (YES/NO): YES